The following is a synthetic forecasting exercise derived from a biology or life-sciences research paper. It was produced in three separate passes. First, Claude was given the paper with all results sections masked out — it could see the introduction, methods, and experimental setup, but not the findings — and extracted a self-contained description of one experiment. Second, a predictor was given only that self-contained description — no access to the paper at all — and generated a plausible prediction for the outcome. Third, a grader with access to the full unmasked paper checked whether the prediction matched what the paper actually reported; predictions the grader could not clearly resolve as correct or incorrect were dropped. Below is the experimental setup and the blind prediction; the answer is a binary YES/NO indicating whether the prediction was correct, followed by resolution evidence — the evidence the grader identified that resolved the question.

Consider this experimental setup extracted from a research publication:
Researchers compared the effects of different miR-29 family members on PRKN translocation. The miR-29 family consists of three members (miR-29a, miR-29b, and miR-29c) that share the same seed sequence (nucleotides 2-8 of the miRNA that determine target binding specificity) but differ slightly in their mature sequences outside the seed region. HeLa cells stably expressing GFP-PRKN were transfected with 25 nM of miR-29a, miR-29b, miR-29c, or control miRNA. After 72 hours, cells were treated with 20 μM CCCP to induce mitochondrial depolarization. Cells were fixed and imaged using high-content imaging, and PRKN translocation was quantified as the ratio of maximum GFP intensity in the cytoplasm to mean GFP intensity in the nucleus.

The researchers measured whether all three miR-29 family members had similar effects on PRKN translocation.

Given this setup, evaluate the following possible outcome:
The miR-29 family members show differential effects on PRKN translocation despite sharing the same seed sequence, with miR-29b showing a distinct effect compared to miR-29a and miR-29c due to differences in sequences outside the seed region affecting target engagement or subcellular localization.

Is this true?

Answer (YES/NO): NO